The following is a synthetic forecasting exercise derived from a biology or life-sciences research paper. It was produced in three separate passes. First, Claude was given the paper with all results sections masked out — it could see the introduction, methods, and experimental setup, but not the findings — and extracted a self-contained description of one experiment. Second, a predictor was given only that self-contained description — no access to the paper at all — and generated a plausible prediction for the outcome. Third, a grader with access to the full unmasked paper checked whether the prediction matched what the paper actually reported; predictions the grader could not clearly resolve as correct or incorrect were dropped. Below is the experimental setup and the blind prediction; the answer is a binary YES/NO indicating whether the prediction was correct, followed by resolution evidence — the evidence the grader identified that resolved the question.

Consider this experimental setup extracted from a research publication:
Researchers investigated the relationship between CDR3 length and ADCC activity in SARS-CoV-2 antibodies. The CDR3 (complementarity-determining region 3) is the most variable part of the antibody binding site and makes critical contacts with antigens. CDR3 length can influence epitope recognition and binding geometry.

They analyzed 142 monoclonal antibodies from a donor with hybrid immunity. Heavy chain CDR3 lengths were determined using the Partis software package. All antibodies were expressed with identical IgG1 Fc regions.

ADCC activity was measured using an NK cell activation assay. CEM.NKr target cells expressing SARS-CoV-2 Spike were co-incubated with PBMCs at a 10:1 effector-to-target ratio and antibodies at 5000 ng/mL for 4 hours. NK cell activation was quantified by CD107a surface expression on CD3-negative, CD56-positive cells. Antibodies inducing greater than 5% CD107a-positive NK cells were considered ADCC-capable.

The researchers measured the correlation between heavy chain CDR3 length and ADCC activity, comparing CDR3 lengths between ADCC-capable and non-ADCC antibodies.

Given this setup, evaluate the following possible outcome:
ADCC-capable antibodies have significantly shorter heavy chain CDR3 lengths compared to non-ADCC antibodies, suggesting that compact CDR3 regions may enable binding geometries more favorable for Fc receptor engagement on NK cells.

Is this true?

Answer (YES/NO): NO